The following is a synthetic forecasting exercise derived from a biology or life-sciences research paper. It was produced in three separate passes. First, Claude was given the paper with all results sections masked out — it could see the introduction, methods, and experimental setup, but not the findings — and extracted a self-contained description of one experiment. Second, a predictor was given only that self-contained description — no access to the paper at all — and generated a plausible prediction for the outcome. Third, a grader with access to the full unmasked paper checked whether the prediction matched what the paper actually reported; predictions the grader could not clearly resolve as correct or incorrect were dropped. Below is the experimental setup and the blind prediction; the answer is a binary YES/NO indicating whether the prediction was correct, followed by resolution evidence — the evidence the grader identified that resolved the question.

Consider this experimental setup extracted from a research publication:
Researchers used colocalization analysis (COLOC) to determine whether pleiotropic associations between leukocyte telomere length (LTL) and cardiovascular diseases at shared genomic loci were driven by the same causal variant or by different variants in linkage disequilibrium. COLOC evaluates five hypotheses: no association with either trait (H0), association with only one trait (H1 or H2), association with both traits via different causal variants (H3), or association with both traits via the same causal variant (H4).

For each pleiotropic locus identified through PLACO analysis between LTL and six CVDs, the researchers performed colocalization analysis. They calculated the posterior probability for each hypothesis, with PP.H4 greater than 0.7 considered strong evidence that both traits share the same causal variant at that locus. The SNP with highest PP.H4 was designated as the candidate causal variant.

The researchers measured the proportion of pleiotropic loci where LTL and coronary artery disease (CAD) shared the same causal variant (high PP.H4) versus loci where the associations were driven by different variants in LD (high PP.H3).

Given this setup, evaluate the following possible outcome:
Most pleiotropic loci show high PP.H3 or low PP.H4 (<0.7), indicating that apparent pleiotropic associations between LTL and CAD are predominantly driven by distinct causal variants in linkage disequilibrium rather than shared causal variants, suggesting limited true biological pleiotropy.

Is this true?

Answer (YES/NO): YES